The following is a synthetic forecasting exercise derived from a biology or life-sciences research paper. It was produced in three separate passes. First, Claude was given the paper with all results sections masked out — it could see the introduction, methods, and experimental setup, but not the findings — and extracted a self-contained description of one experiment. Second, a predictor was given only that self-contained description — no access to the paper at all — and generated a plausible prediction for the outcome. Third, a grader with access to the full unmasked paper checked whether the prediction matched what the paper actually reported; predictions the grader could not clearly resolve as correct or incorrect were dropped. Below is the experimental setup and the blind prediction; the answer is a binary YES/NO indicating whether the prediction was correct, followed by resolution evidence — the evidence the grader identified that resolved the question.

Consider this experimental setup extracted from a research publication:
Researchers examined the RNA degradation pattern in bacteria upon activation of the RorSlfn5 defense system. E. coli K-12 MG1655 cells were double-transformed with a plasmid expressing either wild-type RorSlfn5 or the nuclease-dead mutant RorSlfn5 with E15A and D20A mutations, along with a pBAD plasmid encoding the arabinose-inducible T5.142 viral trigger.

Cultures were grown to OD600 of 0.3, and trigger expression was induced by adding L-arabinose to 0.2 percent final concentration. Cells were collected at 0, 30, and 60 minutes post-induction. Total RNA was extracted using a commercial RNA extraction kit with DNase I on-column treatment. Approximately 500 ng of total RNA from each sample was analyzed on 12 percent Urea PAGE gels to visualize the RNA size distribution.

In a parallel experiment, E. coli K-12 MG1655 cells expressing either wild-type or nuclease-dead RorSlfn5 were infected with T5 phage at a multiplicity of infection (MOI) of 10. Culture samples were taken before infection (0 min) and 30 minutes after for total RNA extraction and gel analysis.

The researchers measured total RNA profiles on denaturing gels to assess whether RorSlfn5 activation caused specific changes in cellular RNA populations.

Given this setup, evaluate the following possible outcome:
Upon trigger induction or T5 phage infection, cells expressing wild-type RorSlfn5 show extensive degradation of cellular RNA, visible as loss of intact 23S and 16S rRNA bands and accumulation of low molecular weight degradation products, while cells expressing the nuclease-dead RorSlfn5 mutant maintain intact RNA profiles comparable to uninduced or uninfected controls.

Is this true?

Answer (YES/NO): NO